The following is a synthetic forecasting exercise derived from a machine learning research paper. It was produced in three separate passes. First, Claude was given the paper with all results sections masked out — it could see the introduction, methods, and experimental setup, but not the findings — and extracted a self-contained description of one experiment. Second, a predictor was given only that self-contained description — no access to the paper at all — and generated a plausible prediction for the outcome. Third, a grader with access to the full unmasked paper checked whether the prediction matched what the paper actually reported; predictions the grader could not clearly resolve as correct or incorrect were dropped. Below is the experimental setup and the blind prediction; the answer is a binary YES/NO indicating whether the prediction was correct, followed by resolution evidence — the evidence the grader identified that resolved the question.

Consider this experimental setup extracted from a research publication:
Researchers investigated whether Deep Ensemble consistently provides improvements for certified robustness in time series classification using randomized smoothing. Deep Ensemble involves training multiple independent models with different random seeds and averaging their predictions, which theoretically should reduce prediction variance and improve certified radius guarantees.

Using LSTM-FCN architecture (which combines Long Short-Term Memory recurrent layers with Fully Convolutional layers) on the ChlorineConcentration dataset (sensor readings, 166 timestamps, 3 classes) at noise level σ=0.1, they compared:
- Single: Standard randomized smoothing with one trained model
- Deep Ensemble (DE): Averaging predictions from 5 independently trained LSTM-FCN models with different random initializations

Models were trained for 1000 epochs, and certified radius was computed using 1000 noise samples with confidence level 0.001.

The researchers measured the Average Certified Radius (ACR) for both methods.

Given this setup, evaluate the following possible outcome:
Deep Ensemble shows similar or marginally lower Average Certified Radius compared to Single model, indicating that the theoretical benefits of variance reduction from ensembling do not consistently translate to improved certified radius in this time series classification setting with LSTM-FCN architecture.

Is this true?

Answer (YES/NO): YES